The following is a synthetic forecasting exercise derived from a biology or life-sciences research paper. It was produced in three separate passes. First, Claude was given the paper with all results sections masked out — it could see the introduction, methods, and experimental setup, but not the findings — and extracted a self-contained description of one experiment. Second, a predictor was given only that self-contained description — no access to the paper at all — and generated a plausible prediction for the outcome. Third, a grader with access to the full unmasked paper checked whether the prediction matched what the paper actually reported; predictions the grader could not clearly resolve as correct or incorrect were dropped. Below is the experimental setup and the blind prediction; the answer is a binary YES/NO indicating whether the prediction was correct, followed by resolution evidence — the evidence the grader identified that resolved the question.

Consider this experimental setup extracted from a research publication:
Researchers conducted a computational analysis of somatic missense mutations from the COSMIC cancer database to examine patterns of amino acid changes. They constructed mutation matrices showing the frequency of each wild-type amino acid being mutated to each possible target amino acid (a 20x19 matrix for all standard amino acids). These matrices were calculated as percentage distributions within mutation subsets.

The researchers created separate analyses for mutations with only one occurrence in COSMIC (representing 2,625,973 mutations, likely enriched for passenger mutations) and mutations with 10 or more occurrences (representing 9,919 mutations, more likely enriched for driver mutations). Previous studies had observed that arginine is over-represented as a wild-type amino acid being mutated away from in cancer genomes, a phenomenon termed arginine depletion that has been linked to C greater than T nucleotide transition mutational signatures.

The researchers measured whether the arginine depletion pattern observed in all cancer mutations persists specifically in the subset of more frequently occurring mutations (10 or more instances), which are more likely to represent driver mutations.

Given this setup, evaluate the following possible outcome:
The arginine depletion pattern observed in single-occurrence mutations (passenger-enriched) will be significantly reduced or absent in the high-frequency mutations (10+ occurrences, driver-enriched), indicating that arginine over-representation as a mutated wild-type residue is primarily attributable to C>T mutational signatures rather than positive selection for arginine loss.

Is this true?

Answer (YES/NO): NO